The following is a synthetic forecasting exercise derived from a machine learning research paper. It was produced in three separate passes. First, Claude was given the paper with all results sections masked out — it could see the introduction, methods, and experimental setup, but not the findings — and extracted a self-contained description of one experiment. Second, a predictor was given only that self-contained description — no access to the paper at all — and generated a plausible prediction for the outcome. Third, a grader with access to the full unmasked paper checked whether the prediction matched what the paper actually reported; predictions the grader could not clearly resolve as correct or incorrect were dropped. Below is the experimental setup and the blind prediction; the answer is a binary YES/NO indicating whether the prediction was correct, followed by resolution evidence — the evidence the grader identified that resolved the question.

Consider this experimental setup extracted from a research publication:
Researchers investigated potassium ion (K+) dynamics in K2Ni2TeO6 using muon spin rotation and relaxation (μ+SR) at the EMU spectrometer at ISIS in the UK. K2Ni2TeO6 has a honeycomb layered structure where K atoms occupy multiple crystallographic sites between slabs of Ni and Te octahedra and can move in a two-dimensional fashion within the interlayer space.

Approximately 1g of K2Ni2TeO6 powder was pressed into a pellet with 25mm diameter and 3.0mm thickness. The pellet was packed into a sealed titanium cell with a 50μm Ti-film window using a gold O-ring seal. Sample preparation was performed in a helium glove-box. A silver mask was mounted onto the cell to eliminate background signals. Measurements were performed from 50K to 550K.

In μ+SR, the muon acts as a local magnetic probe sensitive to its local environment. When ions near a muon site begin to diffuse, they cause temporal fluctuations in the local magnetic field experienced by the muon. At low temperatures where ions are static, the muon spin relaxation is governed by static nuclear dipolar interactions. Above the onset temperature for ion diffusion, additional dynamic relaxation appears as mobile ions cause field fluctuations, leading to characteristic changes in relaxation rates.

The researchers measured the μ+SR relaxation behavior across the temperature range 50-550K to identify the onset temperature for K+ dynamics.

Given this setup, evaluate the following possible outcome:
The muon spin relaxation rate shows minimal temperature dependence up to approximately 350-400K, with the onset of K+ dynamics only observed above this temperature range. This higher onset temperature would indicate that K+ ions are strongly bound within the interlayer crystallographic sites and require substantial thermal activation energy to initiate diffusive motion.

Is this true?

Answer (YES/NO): NO